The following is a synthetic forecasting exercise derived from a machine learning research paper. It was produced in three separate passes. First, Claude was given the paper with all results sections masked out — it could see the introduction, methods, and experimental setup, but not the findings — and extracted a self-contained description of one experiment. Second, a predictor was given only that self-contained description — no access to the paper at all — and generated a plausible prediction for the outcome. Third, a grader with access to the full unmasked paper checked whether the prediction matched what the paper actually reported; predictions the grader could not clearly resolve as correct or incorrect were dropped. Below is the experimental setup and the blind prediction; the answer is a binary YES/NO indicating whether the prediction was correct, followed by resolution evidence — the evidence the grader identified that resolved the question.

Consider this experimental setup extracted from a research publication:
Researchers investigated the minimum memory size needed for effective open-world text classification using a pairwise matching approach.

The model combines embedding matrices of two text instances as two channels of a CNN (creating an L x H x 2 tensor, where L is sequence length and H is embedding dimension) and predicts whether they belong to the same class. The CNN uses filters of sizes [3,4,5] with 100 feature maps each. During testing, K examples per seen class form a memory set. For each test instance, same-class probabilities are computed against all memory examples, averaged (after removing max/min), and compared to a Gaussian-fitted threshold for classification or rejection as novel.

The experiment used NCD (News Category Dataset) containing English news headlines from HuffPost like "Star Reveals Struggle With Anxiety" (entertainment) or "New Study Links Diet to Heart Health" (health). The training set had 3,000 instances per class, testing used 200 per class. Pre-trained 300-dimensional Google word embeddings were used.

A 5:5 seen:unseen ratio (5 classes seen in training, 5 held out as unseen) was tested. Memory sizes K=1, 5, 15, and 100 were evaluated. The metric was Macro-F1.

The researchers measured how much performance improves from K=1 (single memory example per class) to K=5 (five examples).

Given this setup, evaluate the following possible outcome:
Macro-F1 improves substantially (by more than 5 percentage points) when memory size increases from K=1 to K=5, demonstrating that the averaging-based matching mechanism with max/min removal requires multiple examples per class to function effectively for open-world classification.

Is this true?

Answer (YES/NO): NO